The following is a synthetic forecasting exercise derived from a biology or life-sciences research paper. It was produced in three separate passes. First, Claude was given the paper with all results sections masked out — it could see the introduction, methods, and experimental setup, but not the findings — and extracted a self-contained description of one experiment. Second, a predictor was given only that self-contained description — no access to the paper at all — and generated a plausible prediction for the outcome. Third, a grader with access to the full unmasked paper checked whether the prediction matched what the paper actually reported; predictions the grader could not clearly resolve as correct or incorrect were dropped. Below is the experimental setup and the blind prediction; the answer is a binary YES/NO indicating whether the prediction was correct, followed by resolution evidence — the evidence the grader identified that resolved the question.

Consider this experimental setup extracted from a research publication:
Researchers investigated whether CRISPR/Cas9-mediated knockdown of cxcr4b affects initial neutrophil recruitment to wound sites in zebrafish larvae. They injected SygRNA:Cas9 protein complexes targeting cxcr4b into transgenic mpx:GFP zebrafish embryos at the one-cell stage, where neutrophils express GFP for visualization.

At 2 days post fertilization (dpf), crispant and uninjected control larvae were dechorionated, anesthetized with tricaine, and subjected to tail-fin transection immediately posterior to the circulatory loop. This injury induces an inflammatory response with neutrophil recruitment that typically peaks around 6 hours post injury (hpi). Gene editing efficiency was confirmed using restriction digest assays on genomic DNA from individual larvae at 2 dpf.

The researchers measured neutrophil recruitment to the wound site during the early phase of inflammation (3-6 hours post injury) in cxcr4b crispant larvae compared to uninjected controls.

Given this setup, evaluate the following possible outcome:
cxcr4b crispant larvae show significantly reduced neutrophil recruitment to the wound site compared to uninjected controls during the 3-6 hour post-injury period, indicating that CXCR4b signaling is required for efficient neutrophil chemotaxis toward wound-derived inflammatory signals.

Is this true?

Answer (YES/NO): NO